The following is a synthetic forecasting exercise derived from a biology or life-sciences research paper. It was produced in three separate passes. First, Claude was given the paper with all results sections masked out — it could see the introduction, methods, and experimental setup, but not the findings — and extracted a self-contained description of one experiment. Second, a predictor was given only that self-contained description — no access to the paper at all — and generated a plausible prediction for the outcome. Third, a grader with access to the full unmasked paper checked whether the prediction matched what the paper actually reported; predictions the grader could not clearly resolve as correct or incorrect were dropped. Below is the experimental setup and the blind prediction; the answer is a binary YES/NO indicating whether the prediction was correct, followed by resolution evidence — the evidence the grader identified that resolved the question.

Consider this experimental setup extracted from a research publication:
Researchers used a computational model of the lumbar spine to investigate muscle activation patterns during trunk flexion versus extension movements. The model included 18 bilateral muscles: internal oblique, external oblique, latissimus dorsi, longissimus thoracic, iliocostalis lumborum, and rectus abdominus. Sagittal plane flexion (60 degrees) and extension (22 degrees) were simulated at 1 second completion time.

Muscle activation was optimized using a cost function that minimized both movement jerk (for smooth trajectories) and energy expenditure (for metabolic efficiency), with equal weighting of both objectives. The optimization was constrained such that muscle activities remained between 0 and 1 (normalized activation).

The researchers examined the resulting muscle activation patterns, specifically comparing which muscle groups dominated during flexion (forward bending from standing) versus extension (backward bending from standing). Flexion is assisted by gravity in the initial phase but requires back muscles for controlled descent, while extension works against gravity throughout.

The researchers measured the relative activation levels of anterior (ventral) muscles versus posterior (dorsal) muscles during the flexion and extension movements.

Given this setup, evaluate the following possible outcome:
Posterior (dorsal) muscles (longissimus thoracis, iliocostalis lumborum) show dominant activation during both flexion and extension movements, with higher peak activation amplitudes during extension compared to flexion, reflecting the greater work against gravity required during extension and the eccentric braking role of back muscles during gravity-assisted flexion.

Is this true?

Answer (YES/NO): NO